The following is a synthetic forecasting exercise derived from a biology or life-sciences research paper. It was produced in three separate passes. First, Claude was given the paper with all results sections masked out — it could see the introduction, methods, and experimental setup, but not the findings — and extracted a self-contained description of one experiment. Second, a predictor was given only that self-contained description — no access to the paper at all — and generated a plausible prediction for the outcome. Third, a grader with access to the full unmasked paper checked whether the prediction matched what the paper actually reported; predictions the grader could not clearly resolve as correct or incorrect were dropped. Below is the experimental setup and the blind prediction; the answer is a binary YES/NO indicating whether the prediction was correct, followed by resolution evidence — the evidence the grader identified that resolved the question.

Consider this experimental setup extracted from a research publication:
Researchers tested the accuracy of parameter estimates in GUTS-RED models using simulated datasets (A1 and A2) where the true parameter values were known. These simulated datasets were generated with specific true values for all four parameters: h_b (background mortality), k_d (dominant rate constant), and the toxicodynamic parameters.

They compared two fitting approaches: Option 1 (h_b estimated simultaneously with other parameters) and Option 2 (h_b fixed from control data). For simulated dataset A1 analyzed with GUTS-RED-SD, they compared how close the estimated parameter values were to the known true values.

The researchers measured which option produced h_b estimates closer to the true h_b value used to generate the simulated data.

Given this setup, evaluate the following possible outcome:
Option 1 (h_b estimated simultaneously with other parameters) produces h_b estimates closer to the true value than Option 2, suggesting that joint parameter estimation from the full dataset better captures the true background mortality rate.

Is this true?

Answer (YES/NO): YES